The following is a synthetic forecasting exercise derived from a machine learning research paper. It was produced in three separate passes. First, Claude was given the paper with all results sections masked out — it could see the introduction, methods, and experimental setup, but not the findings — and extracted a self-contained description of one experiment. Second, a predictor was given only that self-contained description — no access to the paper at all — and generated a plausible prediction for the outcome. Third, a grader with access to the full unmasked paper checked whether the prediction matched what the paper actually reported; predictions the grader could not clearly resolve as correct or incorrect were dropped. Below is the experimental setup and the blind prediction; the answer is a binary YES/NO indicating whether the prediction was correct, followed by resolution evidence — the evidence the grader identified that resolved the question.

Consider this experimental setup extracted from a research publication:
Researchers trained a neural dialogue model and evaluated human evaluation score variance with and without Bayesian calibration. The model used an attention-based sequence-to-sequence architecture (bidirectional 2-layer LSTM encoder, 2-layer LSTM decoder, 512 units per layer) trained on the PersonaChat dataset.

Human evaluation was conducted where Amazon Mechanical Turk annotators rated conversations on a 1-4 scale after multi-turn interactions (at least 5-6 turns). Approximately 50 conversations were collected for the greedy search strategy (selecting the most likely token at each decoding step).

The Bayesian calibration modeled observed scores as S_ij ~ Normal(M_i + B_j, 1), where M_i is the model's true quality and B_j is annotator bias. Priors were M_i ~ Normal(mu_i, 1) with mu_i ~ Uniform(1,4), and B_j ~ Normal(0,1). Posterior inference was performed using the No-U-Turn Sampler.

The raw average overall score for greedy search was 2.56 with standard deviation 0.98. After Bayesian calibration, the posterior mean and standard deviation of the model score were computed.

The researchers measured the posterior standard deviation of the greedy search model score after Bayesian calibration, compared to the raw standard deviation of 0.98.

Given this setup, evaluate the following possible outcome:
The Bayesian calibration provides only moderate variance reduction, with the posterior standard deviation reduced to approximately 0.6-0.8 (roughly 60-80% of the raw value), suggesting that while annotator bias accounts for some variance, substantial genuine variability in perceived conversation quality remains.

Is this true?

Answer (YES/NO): NO